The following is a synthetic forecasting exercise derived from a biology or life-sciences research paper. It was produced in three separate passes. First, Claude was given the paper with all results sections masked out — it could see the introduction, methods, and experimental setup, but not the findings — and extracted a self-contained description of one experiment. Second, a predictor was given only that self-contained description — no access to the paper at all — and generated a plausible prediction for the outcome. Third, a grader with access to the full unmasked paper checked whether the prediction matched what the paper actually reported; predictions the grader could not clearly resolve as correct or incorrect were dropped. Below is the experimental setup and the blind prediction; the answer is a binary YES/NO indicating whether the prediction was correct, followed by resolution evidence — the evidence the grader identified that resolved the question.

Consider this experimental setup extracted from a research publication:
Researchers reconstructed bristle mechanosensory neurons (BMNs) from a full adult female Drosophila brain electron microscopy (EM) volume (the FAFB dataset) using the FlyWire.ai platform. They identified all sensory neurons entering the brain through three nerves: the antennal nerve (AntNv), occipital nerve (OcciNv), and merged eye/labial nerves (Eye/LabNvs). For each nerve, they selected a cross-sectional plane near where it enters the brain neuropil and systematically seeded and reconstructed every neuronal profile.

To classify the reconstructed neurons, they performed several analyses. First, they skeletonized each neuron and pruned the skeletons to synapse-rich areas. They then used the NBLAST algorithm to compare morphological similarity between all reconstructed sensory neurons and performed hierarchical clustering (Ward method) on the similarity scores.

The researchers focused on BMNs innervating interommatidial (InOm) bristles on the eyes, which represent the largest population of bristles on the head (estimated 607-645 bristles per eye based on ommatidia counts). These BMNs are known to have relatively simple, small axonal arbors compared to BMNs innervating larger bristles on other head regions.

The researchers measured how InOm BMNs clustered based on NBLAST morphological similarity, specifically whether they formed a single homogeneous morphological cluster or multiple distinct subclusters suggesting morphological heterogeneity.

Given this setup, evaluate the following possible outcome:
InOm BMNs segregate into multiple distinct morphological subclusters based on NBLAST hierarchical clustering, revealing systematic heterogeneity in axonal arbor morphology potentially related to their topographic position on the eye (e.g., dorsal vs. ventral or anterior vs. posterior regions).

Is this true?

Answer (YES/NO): YES